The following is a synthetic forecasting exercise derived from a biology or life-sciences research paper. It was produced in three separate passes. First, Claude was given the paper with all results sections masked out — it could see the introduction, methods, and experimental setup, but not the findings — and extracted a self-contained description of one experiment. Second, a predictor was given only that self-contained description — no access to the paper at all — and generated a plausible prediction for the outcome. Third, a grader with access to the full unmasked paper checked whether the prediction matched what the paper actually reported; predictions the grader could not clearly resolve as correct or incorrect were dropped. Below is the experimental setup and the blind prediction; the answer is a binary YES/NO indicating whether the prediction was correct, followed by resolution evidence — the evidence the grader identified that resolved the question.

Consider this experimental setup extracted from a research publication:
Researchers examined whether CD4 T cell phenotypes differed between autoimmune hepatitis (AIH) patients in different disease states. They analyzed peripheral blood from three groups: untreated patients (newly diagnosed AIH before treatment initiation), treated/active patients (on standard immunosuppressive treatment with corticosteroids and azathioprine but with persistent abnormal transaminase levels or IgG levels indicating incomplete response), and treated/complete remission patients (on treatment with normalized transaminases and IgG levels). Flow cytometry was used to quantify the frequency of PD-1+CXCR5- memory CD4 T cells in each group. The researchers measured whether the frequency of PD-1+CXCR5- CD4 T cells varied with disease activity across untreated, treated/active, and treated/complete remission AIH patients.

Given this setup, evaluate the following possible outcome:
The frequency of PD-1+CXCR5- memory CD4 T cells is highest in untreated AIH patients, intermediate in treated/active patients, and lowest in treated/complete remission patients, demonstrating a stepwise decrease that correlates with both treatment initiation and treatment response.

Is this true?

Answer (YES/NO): NO